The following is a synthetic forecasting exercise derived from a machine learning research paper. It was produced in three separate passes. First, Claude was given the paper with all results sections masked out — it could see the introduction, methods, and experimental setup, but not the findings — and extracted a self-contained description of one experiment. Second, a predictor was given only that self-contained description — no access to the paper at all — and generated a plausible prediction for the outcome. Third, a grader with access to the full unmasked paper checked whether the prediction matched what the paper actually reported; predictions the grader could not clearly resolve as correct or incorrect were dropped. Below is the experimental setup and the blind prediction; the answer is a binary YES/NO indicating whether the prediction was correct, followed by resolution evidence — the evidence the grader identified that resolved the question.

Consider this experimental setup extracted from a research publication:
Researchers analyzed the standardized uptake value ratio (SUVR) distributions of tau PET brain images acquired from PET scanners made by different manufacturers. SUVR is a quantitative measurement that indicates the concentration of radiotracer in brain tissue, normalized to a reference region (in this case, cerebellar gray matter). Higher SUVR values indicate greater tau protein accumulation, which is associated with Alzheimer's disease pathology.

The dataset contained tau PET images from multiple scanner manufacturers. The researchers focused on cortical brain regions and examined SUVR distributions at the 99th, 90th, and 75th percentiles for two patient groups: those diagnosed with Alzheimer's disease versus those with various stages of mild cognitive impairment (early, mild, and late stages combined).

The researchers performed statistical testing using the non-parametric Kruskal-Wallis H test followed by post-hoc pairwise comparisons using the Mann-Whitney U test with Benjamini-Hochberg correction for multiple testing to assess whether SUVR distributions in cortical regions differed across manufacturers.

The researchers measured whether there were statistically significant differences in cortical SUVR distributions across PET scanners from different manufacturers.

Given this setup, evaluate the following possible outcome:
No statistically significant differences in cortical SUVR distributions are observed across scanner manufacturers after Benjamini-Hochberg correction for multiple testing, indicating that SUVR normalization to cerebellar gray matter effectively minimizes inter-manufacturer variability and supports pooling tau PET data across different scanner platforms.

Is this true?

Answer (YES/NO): NO